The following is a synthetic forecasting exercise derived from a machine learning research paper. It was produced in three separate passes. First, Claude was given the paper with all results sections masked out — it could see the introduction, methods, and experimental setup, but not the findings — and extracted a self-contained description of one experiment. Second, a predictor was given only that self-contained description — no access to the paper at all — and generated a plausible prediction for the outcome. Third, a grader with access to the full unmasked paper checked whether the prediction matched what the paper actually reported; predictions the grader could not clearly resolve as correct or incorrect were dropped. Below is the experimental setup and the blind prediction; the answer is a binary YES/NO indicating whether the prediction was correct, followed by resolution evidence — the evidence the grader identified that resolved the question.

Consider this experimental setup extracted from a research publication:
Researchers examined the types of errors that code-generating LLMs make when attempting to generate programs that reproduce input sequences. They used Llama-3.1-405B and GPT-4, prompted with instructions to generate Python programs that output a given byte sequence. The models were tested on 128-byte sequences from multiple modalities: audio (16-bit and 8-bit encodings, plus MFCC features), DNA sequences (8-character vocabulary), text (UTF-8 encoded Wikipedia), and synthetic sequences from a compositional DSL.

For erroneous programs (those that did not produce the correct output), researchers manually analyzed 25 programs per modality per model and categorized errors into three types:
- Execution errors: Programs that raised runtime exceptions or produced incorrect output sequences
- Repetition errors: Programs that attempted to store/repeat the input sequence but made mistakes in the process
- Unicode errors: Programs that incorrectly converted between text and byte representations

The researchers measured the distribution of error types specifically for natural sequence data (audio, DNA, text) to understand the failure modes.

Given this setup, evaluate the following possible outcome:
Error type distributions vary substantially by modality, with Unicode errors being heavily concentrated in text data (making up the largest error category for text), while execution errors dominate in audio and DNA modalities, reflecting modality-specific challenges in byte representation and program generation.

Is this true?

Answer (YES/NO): NO